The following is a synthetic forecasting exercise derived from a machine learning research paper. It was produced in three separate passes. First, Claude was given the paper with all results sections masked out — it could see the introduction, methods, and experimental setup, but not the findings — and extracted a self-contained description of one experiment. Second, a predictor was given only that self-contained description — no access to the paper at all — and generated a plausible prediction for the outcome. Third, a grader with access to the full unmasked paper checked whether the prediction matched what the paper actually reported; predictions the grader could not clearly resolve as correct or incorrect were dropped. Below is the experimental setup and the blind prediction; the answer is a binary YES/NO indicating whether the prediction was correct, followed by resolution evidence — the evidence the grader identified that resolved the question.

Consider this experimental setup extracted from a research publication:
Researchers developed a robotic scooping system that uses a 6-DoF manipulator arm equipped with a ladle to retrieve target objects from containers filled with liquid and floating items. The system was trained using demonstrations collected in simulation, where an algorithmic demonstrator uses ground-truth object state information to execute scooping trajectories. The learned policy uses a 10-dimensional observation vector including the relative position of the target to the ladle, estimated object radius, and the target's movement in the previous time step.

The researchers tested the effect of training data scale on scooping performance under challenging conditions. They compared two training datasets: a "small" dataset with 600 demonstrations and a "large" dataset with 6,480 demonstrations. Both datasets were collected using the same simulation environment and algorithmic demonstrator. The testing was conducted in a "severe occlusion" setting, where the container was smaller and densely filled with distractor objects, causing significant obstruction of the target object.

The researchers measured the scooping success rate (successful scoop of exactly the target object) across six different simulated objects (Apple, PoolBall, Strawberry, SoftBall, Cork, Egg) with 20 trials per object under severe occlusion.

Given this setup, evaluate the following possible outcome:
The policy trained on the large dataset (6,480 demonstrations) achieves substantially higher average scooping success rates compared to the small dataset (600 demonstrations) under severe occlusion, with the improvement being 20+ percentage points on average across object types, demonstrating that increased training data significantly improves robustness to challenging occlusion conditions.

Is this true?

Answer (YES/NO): NO